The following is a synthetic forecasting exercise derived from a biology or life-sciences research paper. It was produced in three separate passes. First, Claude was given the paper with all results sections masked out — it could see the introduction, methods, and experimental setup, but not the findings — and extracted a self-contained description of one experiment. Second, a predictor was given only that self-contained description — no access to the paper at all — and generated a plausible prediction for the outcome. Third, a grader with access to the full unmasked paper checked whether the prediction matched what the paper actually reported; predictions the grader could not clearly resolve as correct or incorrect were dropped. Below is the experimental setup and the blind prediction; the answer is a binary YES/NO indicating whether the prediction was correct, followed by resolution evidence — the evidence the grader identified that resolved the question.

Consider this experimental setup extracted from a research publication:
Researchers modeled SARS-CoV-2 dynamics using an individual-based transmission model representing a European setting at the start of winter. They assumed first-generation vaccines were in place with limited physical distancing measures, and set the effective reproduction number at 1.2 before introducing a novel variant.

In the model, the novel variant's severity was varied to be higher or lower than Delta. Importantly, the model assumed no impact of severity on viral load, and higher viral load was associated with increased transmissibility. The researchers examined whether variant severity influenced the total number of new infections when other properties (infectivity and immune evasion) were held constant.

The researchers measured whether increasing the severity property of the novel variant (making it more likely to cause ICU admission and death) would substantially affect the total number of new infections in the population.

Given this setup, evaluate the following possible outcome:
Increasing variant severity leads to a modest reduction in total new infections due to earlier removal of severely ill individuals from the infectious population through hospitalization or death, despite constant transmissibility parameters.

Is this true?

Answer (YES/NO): NO